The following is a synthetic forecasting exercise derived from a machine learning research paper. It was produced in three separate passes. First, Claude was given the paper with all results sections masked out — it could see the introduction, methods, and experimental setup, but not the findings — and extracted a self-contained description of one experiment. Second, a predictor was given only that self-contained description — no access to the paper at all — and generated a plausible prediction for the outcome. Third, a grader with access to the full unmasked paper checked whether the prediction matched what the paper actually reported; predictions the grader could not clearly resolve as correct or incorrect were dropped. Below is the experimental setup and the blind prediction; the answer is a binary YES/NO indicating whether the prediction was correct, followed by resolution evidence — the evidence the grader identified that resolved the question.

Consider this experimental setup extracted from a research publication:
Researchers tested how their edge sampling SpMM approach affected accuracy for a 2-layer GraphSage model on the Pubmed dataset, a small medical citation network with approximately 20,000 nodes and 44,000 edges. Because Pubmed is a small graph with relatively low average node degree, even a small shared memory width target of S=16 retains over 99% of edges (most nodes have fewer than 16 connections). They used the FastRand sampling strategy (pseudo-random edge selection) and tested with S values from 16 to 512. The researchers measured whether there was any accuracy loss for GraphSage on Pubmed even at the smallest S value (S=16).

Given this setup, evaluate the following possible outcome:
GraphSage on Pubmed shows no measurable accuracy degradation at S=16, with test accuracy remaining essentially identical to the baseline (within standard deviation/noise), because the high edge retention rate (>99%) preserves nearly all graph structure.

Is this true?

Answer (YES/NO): YES